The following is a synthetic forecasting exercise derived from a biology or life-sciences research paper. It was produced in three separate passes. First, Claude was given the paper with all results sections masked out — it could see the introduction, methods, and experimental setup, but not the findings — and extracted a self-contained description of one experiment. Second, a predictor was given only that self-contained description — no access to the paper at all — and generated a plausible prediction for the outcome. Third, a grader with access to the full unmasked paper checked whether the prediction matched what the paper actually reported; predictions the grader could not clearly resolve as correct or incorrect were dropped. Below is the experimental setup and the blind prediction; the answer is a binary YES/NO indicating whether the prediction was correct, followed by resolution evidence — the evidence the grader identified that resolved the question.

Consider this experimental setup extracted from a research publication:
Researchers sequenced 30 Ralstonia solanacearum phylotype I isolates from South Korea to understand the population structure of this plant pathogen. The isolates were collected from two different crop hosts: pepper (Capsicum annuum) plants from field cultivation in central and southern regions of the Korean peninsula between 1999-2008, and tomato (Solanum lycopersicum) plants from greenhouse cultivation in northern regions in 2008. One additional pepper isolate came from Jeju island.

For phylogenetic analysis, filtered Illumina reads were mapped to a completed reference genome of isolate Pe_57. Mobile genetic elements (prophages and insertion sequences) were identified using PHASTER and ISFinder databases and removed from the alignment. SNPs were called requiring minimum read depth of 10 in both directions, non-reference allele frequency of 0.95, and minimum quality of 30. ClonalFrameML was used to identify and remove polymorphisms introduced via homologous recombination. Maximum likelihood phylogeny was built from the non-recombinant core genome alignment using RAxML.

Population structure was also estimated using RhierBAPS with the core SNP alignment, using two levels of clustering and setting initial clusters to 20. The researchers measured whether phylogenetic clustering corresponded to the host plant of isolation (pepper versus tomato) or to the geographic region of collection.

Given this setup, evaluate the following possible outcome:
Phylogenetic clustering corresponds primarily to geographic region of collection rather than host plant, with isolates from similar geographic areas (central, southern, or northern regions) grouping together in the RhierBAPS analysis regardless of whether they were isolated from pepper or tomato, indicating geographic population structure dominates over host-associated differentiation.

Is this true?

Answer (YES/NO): NO